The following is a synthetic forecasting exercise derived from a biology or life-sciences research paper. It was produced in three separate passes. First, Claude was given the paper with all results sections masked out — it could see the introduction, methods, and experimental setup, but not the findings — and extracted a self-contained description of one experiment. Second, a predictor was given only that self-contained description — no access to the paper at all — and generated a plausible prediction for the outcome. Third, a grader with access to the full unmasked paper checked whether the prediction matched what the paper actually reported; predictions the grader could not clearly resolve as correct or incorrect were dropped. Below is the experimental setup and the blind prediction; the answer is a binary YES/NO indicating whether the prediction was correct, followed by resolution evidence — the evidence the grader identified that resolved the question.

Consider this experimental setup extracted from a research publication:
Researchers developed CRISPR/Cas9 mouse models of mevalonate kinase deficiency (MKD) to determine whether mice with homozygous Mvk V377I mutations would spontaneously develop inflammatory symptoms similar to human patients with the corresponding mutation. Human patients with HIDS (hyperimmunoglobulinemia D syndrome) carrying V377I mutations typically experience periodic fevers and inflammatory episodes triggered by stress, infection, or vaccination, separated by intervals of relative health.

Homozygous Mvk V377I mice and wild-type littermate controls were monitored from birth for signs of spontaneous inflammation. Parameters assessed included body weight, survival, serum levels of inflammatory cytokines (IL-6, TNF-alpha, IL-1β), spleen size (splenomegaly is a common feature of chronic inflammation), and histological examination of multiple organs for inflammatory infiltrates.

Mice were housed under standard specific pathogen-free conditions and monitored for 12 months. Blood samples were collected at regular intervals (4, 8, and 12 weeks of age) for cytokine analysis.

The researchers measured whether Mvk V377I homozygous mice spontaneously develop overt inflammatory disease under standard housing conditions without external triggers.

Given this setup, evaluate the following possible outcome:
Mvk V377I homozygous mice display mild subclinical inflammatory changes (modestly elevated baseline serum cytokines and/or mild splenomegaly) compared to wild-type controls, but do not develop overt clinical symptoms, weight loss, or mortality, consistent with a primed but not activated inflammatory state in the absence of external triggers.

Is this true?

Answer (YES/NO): NO